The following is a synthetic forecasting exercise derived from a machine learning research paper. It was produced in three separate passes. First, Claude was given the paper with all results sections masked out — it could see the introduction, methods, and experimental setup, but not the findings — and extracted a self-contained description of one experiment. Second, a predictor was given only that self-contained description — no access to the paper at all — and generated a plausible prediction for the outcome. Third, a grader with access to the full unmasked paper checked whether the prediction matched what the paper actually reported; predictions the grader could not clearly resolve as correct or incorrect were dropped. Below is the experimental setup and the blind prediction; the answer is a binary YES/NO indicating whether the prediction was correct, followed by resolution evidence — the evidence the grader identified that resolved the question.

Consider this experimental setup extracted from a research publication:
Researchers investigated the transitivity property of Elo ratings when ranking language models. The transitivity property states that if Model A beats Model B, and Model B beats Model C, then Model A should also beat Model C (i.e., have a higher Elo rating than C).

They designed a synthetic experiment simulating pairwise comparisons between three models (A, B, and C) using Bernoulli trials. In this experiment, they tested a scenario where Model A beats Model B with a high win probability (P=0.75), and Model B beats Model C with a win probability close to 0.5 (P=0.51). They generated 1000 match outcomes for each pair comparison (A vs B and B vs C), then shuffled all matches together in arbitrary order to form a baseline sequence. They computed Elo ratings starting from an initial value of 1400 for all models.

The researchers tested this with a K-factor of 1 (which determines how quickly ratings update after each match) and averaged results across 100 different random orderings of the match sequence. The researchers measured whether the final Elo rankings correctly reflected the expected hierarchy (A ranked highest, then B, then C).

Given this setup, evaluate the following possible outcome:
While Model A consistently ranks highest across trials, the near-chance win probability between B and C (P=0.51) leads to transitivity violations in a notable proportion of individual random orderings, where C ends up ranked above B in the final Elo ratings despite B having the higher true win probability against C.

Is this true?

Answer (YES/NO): NO